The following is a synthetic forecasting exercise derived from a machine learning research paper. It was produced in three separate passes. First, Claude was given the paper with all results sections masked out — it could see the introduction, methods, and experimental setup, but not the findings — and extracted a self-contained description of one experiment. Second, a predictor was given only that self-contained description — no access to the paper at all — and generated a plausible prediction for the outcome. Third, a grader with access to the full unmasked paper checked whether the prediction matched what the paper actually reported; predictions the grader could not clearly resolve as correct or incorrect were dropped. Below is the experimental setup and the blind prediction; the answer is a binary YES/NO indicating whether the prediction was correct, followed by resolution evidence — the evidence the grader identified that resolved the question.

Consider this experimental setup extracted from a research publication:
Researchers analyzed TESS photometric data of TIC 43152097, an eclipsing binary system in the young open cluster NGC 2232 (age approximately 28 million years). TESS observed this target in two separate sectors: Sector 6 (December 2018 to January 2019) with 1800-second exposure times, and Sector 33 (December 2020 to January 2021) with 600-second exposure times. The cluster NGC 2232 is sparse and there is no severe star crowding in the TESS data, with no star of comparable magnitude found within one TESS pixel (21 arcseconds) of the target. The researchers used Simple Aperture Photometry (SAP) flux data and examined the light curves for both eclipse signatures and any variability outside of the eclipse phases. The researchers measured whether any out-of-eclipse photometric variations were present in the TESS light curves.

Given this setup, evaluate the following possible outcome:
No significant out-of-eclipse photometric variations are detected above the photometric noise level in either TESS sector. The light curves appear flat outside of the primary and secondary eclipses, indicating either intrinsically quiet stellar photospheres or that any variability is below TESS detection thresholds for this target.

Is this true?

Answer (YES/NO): NO